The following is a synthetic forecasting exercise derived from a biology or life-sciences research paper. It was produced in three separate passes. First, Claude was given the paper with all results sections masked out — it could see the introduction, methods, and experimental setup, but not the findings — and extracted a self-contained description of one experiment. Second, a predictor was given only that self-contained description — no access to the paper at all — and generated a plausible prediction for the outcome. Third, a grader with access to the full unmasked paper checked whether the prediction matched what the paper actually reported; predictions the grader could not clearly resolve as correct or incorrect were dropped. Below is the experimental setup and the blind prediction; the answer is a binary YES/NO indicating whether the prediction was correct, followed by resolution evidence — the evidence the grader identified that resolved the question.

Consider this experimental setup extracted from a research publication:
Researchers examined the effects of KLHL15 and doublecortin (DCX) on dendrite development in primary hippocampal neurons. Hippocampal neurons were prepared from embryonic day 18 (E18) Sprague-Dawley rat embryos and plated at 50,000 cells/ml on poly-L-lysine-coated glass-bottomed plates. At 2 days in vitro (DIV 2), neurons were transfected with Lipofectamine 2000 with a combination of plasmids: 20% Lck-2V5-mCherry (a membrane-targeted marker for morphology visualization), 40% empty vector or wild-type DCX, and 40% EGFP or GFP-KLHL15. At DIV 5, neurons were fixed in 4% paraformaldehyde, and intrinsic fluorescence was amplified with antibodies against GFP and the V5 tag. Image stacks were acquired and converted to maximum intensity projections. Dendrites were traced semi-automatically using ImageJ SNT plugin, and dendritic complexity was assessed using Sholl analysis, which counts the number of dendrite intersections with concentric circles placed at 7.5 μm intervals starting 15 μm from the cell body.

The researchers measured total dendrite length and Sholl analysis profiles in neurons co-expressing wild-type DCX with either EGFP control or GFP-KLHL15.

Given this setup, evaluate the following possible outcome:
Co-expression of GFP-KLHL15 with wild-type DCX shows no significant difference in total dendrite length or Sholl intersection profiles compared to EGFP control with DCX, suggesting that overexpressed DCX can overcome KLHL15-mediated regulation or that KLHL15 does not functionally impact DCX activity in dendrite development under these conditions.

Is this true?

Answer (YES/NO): NO